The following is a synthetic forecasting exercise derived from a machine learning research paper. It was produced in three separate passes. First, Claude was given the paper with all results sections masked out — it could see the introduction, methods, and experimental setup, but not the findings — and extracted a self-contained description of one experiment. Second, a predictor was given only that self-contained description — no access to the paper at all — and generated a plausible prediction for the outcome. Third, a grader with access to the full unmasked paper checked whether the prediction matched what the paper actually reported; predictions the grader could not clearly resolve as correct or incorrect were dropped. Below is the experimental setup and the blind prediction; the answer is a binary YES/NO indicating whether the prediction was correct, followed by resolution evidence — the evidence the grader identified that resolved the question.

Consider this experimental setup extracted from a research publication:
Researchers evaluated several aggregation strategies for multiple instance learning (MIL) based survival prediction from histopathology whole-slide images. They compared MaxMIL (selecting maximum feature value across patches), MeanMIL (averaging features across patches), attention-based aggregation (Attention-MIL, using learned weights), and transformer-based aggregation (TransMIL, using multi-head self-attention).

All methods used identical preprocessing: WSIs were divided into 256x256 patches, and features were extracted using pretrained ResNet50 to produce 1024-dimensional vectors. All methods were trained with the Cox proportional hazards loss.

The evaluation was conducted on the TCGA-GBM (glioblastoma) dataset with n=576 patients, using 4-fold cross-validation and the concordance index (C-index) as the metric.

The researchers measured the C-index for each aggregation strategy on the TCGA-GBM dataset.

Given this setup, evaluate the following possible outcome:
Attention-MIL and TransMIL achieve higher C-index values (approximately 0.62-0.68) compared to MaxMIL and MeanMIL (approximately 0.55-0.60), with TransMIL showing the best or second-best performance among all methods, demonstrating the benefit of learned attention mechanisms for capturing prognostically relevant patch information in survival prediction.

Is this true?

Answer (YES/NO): NO